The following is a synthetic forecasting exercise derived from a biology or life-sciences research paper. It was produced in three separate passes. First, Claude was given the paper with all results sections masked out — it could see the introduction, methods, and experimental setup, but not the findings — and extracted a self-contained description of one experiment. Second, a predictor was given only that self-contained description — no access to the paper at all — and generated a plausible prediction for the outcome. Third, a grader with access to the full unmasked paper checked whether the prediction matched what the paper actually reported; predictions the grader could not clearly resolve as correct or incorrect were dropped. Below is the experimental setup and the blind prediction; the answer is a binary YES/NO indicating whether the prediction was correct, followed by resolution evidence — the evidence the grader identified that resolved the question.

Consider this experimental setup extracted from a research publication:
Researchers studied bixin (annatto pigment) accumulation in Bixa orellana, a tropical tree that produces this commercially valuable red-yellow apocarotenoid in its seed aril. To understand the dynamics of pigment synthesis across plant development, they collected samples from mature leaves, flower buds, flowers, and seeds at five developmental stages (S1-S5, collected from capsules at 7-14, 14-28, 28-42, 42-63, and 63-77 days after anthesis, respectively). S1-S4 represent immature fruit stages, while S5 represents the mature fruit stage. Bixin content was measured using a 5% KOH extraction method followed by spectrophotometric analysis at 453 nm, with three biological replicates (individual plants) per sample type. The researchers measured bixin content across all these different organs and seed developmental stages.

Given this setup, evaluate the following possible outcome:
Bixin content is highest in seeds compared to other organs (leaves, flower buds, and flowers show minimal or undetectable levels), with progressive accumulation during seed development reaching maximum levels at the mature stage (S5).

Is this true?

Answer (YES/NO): NO